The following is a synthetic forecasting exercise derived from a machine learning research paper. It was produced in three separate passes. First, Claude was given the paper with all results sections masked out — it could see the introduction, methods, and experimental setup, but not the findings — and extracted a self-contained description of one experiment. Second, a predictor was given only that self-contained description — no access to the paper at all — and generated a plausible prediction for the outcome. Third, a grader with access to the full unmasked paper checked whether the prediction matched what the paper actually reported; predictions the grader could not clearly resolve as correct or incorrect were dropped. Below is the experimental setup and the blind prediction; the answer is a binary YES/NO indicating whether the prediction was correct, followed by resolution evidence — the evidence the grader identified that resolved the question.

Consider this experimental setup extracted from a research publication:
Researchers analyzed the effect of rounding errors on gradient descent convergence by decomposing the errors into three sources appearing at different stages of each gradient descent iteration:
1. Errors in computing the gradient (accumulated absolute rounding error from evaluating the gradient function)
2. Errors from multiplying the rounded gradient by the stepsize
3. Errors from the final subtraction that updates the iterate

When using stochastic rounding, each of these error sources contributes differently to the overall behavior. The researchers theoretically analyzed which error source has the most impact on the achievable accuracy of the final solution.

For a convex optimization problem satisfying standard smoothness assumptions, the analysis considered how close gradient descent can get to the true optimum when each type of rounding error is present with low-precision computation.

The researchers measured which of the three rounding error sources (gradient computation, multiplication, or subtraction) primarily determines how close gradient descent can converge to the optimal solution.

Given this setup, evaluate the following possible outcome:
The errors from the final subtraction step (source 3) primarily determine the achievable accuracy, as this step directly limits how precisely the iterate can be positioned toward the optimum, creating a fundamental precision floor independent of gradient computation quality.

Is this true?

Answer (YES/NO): NO